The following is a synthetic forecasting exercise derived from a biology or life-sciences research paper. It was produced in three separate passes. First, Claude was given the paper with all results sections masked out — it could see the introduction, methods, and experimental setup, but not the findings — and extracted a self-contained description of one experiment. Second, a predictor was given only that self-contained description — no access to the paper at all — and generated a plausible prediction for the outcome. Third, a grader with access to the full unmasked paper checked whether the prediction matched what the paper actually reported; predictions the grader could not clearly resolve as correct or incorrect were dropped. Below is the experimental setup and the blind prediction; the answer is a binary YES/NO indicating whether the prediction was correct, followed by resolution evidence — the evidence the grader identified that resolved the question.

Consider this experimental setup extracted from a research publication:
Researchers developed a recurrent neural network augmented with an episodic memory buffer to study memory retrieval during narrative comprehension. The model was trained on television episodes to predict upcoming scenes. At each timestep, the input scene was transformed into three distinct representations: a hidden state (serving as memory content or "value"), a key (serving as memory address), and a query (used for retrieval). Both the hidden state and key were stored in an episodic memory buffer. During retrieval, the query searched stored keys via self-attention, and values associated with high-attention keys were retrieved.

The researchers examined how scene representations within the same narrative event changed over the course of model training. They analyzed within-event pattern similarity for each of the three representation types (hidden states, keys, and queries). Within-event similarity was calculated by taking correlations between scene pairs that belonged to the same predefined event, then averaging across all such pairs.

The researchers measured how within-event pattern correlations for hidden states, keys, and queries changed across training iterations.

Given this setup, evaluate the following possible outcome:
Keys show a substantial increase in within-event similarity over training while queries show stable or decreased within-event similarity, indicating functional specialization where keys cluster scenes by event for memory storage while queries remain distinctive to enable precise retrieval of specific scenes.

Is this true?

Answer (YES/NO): NO